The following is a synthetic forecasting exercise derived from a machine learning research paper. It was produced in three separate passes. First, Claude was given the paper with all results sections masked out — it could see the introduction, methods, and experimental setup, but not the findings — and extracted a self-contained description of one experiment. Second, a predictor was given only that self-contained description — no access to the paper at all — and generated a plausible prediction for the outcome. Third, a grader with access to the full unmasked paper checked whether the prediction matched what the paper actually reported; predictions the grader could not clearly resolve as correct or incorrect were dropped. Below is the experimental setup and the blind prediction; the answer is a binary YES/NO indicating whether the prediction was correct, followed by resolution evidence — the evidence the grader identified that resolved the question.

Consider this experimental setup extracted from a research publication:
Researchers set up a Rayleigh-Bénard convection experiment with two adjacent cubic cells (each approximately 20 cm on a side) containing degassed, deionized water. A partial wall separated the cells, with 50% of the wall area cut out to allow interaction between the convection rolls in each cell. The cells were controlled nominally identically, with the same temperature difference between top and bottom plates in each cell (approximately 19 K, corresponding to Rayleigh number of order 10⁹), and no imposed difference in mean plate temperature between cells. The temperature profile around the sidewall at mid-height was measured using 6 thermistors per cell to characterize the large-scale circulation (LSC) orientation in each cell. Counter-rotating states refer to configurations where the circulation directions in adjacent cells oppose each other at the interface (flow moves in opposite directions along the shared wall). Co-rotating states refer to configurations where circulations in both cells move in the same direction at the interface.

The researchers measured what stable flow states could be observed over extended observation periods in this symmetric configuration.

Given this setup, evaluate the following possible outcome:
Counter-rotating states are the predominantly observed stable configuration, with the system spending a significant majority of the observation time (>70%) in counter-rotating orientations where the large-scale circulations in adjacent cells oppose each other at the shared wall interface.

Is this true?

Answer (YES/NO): NO